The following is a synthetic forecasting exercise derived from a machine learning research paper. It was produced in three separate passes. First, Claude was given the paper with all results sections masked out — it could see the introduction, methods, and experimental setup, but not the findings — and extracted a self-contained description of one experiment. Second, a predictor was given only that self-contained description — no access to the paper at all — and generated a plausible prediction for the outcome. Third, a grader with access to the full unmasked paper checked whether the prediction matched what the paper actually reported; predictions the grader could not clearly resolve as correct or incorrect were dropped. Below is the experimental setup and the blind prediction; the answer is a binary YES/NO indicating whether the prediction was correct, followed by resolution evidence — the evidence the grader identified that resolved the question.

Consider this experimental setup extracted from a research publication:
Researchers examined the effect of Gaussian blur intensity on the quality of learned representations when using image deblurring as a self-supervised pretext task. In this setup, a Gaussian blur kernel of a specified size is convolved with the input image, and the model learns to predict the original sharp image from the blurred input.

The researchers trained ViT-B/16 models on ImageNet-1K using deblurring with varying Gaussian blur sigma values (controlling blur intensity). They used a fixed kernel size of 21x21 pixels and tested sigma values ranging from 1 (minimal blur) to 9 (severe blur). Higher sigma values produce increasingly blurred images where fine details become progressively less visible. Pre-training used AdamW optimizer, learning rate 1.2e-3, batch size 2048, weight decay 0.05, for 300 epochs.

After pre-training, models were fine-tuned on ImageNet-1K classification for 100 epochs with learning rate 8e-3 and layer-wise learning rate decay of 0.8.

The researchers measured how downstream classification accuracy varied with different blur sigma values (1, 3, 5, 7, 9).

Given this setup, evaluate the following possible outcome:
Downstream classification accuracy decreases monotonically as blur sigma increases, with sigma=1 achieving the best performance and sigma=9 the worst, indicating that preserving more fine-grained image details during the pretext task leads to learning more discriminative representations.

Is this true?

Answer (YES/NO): NO